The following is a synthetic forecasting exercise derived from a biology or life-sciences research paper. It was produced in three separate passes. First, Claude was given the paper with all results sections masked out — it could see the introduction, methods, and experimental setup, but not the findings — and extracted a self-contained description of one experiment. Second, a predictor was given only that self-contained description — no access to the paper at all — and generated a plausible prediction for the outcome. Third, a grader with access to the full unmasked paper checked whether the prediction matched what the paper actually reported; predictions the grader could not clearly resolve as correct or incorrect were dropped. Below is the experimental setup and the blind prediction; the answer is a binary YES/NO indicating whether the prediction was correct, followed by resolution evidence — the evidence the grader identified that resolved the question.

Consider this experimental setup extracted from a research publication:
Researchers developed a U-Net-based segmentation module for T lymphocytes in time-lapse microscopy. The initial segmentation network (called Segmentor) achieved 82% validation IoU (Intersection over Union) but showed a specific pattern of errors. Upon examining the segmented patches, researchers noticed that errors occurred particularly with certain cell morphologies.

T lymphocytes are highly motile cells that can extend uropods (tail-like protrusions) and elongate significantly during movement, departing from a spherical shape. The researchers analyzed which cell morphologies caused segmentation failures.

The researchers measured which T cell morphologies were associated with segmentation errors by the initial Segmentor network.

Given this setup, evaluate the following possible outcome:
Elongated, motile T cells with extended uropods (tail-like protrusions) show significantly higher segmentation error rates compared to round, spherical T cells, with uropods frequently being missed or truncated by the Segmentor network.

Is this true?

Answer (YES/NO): YES